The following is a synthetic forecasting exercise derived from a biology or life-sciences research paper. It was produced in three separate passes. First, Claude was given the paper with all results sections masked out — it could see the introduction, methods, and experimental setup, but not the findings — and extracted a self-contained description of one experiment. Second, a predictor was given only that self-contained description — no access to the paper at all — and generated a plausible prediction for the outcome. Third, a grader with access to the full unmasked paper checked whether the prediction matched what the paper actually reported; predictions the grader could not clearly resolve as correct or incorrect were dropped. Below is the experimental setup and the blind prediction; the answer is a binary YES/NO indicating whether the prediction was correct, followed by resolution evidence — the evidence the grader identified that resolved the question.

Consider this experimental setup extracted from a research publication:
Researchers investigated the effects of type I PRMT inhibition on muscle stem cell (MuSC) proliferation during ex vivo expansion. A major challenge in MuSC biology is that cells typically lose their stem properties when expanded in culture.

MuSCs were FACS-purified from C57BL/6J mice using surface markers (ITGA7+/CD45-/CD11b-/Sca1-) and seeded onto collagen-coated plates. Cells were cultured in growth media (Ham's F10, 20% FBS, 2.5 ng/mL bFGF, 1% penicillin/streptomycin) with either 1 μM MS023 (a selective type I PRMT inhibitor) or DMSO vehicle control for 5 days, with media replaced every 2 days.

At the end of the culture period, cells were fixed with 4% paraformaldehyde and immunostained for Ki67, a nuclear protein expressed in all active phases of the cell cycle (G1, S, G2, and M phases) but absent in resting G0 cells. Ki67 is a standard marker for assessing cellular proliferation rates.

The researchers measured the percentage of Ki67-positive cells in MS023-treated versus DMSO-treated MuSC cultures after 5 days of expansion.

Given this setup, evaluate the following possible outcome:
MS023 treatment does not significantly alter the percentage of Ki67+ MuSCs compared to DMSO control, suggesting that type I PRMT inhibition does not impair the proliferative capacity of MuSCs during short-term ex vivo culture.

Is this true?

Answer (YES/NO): NO